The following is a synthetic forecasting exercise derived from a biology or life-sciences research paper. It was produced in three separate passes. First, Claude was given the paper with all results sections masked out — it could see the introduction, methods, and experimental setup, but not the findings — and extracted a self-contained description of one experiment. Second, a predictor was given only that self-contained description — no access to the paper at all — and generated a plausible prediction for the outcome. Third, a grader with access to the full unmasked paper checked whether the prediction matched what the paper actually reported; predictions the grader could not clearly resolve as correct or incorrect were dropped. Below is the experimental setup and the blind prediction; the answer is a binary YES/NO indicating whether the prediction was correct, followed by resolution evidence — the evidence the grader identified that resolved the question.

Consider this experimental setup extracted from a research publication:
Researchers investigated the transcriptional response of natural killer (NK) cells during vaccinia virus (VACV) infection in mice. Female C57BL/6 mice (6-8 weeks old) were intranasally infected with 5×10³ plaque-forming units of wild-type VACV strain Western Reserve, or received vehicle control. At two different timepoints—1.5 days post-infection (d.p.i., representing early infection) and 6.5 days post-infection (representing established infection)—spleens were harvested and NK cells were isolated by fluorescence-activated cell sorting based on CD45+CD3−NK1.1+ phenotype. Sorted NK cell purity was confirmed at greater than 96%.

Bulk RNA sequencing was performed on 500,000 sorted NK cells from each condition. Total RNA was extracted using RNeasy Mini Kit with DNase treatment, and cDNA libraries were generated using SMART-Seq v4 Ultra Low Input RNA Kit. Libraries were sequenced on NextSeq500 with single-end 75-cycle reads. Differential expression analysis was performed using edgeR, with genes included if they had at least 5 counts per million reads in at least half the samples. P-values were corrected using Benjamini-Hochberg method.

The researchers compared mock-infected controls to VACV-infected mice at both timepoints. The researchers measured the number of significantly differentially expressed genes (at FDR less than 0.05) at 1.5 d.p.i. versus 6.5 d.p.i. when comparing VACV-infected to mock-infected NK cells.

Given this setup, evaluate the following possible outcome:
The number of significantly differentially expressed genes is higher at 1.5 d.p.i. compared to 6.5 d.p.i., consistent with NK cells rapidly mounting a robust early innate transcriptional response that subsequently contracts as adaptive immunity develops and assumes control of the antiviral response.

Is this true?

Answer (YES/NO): NO